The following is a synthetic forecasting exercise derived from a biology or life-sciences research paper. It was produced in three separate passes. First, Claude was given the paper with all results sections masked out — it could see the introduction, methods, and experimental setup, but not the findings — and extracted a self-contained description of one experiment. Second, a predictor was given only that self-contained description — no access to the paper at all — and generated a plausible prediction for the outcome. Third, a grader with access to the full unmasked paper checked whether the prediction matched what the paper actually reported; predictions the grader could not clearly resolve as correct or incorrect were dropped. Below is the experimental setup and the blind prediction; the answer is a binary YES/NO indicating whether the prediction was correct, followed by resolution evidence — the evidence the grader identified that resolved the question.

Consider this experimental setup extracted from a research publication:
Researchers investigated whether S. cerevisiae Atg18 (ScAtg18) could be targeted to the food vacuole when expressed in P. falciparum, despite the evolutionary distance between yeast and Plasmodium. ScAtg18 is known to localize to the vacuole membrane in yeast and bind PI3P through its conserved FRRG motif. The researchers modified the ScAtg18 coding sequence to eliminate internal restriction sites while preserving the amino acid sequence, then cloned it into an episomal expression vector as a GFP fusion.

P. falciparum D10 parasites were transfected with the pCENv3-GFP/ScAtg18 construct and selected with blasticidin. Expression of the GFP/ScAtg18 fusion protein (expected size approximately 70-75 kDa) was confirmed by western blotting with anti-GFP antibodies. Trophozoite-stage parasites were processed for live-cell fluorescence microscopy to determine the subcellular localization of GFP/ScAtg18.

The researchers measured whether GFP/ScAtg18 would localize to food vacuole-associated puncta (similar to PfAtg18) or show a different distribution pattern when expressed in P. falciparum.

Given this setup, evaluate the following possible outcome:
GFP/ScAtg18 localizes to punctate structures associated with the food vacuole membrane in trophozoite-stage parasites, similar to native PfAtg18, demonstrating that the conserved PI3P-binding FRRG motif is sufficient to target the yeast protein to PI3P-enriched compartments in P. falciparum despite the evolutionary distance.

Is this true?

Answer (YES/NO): NO